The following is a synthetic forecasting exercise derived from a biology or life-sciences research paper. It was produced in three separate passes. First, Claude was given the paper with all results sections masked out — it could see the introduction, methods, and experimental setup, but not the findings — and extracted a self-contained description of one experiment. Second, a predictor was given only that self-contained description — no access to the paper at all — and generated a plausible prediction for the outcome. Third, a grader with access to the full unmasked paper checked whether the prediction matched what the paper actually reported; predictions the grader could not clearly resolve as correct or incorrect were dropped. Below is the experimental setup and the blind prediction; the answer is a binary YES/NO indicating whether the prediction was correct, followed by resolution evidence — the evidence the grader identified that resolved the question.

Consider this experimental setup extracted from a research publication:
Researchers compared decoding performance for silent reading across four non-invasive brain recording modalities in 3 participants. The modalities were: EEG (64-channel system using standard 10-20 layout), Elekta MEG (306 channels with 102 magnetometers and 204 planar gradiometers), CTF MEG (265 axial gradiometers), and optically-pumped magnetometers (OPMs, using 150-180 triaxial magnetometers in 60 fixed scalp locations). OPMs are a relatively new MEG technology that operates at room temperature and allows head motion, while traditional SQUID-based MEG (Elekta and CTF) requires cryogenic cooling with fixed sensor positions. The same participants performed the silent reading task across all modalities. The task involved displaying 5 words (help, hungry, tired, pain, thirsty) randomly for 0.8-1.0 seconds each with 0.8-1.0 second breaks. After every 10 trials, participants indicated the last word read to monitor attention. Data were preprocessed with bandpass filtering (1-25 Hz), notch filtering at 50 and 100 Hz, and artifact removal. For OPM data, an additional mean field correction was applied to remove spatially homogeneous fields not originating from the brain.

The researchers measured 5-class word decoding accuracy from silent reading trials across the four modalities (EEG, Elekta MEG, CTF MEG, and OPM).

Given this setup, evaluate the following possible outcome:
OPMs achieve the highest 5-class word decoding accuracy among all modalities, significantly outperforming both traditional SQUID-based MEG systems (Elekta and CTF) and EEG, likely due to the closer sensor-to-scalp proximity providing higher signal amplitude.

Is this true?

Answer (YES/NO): NO